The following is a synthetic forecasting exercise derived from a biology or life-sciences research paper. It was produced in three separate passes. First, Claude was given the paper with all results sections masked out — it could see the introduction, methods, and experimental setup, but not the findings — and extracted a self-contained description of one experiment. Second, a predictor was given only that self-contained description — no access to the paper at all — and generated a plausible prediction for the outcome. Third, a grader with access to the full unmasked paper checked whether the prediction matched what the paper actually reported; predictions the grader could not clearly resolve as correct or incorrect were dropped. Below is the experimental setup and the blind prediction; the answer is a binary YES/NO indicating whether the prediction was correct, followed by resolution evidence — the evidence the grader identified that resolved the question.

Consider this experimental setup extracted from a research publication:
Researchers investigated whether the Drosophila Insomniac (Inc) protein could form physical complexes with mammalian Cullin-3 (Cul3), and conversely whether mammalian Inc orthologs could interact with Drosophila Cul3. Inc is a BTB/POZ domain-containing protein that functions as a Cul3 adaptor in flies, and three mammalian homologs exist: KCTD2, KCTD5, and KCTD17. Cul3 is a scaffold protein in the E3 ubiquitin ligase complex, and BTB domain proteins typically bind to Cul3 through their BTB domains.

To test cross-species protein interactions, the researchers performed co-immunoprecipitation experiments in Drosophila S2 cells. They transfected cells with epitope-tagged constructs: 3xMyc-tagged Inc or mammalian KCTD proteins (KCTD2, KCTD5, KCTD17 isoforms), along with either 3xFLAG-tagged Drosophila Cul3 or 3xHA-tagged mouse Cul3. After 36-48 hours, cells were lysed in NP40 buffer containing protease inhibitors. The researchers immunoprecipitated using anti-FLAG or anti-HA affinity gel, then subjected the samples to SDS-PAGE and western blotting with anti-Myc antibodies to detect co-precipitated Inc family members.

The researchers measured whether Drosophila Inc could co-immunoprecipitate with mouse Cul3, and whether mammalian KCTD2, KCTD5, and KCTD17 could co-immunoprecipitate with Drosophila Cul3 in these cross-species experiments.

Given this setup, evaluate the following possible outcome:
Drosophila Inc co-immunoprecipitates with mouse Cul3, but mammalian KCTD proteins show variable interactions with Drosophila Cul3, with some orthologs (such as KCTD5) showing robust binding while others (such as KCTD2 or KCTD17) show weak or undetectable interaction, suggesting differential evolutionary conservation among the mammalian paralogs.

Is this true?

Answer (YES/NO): NO